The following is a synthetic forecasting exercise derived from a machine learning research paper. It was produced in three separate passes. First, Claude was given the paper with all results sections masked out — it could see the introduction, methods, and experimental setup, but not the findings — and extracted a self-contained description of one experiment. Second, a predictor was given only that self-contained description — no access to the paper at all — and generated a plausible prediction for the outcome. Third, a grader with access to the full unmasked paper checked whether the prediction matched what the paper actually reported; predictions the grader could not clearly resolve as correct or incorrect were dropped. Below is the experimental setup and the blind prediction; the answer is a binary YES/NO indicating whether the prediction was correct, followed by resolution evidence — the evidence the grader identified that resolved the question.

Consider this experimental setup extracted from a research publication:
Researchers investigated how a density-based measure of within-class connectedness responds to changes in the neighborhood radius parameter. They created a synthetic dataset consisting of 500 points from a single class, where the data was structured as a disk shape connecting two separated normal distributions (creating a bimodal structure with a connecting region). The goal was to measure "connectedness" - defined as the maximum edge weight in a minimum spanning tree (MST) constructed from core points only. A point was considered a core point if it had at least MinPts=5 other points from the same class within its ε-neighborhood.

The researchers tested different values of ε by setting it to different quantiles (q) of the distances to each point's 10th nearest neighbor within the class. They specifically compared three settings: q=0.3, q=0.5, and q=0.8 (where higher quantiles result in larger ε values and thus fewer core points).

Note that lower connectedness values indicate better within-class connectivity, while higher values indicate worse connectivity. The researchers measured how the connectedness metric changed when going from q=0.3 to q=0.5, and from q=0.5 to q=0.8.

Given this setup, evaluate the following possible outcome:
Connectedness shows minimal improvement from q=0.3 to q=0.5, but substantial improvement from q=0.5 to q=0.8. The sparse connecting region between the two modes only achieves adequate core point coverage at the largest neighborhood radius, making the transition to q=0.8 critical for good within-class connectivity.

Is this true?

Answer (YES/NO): NO